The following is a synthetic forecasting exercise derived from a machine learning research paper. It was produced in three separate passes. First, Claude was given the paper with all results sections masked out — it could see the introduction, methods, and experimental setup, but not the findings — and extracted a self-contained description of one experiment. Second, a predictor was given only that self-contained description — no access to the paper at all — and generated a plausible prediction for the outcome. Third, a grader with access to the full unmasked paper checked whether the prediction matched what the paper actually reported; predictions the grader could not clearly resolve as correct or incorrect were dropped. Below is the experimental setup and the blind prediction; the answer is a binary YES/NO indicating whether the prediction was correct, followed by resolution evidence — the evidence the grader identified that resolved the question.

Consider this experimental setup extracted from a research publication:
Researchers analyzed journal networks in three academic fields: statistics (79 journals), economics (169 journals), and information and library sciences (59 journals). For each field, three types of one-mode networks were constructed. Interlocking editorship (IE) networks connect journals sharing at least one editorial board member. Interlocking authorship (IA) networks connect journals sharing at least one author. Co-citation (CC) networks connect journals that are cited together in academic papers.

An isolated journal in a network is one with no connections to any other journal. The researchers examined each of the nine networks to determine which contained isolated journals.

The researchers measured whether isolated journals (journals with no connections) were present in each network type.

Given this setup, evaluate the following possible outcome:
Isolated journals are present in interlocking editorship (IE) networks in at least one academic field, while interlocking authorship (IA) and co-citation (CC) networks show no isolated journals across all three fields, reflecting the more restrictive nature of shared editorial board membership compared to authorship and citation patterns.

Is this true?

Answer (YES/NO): YES